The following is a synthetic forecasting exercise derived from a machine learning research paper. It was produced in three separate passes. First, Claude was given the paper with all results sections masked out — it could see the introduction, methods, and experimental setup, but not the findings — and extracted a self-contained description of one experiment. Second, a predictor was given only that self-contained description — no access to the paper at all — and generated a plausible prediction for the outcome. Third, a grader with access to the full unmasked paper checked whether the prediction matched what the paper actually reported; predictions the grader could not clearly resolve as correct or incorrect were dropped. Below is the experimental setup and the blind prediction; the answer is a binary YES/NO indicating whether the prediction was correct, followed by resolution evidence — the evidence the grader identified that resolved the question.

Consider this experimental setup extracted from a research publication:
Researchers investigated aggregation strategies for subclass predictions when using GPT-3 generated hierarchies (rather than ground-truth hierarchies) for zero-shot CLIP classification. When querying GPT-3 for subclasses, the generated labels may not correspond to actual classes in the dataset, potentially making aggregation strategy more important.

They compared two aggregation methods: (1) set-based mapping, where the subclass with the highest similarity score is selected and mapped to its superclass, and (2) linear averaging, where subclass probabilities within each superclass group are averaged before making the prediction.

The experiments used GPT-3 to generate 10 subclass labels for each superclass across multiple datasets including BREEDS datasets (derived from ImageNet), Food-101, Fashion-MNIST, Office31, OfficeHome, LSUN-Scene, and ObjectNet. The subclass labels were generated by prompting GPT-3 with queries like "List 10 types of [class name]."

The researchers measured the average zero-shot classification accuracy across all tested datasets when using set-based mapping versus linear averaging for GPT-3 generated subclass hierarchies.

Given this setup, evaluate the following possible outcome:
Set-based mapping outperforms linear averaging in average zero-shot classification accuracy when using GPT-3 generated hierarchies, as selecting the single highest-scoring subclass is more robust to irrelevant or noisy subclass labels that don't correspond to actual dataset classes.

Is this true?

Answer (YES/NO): YES